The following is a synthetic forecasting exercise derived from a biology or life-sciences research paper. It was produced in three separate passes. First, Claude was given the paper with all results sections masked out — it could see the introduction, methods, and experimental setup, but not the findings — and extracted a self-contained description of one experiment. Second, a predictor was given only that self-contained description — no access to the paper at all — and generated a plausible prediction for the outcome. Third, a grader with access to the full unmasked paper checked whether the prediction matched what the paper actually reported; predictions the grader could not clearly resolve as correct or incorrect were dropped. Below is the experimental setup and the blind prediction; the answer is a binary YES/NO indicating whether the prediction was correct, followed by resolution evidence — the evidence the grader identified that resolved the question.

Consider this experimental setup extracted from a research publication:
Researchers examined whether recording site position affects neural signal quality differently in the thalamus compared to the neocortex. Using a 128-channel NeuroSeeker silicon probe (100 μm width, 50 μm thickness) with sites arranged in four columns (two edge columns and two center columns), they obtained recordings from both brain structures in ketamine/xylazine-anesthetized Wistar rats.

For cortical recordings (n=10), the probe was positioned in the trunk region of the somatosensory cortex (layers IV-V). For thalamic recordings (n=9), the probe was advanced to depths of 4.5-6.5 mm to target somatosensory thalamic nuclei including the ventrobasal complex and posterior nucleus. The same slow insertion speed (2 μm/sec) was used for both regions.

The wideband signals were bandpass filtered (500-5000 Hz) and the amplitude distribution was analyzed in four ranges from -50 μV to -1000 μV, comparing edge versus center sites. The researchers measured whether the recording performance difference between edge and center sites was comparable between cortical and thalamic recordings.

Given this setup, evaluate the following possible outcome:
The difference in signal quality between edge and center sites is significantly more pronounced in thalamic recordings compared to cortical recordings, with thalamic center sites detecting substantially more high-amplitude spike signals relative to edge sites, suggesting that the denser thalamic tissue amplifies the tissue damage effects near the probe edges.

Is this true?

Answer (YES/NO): NO